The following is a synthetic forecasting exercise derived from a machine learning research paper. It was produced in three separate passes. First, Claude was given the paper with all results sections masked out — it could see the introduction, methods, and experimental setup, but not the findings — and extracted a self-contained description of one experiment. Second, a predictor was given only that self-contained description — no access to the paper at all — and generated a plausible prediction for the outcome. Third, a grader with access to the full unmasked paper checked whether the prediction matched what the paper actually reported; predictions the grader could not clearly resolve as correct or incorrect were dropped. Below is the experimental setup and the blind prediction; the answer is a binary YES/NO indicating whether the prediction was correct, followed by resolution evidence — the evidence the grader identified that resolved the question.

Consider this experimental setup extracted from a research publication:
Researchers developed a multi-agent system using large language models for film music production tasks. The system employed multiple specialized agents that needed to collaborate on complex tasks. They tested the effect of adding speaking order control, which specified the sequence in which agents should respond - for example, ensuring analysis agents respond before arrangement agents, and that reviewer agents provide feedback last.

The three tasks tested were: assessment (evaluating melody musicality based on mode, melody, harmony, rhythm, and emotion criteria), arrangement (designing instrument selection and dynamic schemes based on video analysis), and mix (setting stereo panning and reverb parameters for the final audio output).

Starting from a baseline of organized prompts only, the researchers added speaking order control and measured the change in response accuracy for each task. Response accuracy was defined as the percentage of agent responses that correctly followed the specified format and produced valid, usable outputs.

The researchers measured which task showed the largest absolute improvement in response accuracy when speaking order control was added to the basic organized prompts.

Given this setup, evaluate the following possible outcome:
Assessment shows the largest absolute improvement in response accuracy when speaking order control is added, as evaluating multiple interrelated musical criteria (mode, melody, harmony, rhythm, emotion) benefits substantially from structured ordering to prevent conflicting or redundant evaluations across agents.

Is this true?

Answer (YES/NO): NO